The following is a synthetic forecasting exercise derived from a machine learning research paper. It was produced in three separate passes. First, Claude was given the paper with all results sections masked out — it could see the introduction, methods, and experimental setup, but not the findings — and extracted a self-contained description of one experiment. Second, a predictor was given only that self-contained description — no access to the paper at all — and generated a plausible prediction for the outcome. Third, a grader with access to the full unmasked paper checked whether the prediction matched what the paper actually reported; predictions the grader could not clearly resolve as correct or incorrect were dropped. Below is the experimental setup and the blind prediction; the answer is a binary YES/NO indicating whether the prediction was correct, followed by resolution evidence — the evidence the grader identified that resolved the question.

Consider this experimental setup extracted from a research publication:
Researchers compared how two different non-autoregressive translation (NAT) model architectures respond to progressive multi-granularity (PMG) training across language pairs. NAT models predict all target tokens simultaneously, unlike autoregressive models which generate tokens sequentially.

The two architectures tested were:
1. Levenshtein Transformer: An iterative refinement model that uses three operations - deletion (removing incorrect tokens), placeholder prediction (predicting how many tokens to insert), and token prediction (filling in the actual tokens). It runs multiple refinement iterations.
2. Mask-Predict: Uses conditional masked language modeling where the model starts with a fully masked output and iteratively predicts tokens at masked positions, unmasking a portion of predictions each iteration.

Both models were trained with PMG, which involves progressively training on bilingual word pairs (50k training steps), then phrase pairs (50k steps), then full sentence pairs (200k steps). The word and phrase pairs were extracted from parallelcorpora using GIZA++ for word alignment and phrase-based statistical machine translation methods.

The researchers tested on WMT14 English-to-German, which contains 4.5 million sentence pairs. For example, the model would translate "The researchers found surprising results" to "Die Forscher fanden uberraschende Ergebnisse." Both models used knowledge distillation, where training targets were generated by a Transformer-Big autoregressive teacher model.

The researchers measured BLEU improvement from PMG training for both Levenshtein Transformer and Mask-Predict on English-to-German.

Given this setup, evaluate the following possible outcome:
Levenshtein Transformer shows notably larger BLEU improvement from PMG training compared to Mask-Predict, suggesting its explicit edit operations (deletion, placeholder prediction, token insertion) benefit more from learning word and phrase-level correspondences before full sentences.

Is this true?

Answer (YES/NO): NO